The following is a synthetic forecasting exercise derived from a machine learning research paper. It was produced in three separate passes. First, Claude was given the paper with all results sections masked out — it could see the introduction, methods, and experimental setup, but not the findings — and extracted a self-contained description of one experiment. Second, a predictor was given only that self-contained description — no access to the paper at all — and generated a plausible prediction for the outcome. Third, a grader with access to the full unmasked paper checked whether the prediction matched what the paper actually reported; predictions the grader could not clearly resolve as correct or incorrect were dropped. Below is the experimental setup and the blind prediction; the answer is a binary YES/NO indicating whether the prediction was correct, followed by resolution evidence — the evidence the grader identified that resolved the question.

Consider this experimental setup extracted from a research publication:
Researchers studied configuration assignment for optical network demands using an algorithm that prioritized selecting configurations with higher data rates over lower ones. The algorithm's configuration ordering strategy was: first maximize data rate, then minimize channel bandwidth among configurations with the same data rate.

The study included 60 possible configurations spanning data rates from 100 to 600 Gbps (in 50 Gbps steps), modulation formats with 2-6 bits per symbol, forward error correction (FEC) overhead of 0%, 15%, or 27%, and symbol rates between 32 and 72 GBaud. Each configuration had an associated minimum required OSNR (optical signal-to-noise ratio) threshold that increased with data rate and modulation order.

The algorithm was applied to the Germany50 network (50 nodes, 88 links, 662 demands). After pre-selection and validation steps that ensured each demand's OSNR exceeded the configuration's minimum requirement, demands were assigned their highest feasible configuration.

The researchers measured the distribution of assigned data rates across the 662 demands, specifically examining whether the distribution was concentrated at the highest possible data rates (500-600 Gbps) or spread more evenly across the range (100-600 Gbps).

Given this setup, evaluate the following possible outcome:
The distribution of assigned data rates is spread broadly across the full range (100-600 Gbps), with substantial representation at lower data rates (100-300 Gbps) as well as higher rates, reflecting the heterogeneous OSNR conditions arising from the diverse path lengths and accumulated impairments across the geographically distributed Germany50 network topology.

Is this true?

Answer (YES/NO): NO